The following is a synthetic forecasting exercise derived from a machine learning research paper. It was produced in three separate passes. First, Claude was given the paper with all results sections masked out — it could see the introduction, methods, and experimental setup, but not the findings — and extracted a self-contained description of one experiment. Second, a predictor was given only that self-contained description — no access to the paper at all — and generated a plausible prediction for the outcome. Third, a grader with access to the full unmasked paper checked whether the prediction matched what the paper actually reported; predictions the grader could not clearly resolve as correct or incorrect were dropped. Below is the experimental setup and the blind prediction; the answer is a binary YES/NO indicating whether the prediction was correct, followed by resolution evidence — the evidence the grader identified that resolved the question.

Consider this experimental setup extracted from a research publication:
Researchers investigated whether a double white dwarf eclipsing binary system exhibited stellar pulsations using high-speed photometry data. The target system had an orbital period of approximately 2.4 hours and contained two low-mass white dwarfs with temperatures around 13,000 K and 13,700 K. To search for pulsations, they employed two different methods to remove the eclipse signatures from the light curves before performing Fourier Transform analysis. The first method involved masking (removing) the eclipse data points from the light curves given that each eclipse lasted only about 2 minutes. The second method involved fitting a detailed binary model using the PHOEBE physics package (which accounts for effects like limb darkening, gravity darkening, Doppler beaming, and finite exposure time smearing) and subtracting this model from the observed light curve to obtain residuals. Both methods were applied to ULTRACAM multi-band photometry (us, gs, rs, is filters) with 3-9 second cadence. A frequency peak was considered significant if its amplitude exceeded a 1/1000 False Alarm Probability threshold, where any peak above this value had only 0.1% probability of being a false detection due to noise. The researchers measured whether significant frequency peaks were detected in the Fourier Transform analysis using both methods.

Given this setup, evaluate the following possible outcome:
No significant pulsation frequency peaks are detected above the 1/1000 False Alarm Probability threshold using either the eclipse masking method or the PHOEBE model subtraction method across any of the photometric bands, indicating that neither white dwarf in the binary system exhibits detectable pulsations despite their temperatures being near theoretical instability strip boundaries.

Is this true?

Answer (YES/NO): NO